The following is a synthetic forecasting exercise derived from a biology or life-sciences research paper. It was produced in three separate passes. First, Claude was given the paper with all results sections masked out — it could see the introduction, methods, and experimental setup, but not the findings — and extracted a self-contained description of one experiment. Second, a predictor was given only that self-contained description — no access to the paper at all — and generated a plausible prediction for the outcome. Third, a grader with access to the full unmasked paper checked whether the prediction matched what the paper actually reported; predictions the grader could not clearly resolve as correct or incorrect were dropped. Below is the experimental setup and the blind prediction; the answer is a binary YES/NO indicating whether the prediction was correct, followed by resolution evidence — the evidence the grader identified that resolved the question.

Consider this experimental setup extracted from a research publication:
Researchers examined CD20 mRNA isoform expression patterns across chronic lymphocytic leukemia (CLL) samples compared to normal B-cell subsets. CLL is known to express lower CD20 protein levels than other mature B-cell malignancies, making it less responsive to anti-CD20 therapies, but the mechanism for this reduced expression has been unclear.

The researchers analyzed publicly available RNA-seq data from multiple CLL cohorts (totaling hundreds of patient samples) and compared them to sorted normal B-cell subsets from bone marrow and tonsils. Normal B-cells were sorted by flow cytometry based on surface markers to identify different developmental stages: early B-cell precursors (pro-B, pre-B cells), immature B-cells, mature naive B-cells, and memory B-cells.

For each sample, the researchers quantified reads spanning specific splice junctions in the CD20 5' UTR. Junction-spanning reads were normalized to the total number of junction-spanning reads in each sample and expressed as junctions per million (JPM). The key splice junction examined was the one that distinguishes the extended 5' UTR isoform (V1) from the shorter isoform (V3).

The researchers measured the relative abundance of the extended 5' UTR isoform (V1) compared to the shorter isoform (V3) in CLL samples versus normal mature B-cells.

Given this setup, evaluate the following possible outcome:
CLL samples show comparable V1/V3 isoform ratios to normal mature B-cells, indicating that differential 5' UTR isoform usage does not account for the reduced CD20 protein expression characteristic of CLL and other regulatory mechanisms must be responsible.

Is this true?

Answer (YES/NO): NO